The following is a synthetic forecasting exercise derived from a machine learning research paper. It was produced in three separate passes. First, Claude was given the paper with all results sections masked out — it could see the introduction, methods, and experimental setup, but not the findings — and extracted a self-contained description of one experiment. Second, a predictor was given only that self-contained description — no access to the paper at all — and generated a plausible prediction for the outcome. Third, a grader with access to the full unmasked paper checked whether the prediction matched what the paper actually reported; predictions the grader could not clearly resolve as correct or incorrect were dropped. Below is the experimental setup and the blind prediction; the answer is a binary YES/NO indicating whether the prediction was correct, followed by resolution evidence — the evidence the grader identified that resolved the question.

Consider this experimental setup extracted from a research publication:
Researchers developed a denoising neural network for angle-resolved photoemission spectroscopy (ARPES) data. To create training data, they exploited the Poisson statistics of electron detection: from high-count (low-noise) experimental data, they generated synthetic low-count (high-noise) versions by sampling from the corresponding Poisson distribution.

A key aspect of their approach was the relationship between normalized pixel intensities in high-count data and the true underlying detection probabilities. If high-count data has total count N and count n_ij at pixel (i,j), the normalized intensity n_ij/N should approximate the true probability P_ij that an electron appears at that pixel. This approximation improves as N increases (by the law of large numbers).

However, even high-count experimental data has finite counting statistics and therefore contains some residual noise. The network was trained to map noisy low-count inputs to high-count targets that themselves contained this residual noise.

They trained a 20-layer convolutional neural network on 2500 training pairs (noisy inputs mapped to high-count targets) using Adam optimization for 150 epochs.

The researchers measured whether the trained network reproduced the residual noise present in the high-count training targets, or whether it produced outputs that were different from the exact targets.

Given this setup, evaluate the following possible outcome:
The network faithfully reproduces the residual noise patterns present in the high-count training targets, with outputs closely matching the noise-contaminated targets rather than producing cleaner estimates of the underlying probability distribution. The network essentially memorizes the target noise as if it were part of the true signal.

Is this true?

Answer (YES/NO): NO